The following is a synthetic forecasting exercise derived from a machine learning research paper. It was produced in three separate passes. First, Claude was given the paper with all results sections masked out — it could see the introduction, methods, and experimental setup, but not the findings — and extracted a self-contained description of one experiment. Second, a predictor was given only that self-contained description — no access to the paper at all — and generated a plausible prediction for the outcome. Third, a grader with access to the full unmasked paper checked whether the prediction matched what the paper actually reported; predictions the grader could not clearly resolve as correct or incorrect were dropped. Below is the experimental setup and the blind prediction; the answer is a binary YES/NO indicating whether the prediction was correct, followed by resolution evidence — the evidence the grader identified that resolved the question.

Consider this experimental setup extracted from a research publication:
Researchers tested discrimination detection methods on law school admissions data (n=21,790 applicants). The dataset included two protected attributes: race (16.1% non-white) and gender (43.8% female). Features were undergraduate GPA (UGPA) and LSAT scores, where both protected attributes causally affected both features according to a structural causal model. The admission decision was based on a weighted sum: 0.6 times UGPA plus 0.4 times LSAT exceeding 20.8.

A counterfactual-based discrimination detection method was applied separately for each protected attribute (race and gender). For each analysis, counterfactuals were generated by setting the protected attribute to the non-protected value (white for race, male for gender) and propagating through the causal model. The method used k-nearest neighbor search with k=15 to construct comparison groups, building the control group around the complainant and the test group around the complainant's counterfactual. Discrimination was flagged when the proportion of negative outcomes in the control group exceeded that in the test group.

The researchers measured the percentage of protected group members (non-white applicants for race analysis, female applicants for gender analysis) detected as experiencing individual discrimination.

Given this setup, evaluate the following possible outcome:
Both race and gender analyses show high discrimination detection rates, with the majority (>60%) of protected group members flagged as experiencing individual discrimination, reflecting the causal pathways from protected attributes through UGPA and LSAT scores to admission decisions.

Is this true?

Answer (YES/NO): NO